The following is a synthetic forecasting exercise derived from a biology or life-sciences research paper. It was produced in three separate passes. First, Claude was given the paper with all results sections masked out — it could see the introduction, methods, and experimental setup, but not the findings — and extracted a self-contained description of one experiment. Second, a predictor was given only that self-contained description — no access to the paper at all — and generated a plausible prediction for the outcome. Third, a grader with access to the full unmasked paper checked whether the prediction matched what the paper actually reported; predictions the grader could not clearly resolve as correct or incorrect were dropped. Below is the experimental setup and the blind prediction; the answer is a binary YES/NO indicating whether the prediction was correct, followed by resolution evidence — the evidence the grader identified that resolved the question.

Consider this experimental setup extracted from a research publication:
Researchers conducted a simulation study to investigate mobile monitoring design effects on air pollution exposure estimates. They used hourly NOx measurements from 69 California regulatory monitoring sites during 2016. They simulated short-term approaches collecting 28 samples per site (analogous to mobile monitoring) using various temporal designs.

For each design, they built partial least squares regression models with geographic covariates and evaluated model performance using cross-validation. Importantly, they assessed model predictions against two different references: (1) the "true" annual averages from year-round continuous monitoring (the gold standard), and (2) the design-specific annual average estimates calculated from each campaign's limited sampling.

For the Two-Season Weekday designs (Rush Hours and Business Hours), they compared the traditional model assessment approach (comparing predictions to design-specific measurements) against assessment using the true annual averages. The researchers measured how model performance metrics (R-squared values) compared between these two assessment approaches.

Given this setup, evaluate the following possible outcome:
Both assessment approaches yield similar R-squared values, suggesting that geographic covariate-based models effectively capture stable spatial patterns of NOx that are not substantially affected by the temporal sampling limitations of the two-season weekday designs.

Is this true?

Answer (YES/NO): NO